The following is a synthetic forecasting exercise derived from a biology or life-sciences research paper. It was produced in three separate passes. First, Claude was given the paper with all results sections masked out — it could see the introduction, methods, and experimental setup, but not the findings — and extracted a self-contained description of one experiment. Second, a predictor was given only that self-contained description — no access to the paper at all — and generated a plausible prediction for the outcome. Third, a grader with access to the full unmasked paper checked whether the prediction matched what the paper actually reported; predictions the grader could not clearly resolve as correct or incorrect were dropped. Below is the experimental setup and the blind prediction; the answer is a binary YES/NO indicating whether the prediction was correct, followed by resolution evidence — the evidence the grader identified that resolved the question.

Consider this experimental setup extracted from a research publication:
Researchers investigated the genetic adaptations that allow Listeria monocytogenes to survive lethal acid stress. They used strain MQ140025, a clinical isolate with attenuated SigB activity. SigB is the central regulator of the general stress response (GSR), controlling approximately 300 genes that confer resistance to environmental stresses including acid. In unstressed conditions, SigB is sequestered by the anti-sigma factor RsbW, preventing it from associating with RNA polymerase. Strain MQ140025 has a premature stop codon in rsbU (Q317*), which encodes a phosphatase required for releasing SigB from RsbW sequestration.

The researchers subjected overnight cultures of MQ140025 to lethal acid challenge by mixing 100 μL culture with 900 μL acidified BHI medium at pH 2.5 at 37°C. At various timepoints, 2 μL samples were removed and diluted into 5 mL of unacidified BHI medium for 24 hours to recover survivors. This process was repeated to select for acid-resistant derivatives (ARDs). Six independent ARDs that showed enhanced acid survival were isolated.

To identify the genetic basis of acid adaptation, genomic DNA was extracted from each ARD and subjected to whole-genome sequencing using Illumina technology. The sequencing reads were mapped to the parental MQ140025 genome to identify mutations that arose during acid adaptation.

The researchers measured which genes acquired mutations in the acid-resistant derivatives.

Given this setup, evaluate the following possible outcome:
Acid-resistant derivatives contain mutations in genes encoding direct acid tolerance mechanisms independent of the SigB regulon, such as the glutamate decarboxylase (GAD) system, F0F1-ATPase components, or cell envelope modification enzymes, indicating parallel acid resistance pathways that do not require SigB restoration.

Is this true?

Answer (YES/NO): NO